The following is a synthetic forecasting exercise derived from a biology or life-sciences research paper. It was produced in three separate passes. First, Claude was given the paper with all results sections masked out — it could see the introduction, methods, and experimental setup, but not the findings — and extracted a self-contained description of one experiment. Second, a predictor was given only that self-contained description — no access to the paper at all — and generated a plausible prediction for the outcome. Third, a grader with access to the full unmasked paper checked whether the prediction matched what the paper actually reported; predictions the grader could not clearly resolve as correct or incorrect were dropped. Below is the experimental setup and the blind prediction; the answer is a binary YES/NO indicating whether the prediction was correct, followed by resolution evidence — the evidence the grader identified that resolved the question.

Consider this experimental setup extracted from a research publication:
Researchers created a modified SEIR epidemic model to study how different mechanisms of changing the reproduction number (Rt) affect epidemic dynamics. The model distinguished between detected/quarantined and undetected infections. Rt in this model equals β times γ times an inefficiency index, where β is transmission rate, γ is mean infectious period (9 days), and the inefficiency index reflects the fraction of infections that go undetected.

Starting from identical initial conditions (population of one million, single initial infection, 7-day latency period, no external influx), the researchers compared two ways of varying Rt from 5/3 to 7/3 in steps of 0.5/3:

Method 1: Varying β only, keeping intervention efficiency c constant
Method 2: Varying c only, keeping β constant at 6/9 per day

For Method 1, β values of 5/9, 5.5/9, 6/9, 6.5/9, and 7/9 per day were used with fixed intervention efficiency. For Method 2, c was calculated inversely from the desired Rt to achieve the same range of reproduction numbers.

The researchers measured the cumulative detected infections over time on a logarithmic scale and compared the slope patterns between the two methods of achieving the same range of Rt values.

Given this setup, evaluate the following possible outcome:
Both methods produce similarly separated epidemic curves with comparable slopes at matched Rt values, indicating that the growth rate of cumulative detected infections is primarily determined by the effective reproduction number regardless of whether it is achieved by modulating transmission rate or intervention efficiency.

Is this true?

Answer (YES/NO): YES